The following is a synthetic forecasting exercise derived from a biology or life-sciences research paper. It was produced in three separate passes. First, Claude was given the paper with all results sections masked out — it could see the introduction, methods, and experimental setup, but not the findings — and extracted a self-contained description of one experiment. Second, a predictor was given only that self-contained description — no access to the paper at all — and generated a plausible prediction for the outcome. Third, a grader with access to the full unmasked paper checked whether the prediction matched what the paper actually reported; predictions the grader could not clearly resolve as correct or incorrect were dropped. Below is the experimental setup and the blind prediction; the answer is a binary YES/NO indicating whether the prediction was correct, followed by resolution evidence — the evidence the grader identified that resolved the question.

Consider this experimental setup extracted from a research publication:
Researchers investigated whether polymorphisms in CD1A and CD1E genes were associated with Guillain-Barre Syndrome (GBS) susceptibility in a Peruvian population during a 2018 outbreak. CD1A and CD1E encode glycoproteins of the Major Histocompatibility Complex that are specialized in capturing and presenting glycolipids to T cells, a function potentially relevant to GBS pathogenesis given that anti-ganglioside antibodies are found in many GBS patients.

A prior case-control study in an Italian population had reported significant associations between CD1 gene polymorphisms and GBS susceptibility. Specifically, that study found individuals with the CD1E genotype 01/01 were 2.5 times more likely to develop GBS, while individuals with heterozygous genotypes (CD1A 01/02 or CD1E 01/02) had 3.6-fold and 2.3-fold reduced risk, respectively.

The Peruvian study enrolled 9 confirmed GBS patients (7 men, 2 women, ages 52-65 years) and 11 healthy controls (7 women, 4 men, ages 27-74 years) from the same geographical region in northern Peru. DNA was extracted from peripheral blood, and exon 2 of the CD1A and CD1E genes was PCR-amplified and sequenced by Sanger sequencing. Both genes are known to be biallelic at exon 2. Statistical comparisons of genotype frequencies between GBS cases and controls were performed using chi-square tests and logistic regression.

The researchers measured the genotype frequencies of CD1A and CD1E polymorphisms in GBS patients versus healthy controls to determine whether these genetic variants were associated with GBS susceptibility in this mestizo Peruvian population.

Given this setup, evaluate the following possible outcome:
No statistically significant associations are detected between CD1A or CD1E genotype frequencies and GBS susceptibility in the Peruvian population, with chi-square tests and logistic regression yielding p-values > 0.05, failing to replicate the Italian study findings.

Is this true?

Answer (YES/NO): YES